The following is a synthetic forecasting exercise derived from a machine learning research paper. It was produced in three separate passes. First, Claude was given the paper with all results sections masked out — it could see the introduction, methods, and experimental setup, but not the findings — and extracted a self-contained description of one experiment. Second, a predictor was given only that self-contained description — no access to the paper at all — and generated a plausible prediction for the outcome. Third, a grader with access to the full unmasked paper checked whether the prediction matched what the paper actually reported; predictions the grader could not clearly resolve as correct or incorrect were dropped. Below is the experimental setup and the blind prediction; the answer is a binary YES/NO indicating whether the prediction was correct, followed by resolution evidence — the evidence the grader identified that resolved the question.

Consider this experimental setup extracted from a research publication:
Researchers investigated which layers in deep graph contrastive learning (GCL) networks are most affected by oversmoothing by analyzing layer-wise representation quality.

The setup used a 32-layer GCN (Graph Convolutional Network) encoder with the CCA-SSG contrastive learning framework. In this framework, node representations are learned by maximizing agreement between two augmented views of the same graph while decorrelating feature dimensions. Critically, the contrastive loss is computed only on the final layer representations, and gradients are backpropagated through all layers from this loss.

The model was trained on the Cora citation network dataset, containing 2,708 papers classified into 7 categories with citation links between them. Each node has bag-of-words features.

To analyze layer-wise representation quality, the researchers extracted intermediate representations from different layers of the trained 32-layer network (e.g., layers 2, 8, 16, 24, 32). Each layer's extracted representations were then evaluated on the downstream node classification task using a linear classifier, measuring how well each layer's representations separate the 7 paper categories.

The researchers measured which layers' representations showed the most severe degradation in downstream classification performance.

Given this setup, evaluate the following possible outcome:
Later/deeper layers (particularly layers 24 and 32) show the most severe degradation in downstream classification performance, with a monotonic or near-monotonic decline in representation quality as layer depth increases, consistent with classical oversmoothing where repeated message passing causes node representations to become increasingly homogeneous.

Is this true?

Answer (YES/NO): NO